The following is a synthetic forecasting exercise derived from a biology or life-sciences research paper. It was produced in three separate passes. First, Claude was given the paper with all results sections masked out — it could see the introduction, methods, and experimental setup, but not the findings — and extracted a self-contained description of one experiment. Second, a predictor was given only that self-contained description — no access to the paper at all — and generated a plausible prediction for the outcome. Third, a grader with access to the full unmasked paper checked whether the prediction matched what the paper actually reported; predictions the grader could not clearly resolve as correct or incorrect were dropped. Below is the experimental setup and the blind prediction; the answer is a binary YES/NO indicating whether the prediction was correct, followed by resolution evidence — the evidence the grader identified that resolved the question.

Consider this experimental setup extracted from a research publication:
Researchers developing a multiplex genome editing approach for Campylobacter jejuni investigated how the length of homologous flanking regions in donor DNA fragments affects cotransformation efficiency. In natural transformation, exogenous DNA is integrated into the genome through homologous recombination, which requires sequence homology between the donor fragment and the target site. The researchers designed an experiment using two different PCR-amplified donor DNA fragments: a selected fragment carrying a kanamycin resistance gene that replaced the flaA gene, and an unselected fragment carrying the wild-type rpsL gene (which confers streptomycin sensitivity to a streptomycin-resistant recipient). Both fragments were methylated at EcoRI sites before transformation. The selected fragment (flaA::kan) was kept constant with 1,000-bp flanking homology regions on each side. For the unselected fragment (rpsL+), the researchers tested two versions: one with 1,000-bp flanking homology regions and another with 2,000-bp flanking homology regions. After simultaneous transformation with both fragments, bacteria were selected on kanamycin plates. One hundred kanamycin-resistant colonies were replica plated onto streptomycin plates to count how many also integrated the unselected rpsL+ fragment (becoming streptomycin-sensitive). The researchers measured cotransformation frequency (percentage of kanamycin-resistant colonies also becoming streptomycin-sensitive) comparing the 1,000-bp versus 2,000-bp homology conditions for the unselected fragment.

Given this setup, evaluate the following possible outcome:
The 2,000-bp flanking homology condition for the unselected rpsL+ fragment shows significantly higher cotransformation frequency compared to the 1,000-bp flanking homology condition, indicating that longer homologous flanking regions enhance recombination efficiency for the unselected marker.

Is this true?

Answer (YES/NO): NO